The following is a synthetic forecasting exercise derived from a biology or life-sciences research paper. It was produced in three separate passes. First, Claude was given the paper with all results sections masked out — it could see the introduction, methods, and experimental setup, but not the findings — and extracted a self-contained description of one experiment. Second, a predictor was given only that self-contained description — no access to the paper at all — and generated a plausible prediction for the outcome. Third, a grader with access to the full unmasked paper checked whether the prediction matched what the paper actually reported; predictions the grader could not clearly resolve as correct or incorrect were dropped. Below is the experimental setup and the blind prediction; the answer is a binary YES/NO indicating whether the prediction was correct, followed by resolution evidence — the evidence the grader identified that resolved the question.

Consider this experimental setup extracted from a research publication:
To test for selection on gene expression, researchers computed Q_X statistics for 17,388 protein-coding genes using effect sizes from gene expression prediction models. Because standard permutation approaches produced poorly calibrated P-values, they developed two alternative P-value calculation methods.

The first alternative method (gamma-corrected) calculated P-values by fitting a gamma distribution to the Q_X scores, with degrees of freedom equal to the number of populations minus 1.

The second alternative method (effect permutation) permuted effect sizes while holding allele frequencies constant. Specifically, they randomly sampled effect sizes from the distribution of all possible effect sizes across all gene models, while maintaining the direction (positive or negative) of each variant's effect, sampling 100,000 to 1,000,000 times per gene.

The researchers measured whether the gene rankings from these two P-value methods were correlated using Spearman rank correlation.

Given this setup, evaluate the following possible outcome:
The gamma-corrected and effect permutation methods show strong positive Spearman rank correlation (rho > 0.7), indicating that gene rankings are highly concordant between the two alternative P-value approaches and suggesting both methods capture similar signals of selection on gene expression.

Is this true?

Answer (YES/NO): YES